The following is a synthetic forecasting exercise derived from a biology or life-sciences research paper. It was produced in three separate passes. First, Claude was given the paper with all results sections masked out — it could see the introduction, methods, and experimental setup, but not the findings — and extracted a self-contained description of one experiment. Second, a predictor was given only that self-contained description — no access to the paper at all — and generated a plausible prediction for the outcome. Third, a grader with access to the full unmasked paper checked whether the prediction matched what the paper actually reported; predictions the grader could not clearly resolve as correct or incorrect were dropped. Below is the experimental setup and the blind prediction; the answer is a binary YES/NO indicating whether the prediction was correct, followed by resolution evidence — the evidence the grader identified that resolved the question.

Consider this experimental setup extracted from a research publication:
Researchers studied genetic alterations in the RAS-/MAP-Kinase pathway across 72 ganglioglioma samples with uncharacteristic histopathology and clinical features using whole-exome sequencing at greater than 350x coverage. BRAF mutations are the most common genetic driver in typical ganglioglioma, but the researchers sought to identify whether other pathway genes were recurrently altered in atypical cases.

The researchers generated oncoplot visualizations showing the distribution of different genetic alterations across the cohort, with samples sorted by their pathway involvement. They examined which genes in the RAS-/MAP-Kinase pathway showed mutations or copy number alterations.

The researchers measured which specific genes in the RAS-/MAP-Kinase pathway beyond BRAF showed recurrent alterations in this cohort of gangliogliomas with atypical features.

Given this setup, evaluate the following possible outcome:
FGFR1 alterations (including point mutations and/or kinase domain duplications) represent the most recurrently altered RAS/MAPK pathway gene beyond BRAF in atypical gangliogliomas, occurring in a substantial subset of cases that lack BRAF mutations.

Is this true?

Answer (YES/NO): NO